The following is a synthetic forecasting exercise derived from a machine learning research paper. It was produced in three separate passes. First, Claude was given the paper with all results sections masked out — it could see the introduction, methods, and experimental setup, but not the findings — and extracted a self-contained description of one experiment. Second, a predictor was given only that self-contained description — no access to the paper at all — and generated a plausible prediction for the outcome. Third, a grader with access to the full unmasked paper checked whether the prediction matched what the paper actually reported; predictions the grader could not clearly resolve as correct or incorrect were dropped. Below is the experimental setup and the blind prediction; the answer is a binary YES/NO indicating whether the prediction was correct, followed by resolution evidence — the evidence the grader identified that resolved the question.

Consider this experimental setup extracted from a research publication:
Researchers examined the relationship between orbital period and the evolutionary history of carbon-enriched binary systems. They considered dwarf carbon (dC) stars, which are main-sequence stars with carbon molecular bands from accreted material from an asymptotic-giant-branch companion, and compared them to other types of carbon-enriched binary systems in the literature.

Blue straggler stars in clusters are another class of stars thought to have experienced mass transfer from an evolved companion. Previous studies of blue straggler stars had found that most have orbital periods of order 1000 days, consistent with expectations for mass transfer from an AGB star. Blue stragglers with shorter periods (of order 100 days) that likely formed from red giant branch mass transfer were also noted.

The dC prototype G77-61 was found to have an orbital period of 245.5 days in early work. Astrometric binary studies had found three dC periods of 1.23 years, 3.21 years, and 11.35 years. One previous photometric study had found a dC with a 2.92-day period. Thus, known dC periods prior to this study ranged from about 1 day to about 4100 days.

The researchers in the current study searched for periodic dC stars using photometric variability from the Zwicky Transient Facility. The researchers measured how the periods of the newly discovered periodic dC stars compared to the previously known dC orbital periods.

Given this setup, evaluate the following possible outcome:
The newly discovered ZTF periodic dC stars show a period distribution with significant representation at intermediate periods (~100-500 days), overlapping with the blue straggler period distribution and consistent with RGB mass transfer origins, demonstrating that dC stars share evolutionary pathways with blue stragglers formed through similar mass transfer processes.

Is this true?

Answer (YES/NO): NO